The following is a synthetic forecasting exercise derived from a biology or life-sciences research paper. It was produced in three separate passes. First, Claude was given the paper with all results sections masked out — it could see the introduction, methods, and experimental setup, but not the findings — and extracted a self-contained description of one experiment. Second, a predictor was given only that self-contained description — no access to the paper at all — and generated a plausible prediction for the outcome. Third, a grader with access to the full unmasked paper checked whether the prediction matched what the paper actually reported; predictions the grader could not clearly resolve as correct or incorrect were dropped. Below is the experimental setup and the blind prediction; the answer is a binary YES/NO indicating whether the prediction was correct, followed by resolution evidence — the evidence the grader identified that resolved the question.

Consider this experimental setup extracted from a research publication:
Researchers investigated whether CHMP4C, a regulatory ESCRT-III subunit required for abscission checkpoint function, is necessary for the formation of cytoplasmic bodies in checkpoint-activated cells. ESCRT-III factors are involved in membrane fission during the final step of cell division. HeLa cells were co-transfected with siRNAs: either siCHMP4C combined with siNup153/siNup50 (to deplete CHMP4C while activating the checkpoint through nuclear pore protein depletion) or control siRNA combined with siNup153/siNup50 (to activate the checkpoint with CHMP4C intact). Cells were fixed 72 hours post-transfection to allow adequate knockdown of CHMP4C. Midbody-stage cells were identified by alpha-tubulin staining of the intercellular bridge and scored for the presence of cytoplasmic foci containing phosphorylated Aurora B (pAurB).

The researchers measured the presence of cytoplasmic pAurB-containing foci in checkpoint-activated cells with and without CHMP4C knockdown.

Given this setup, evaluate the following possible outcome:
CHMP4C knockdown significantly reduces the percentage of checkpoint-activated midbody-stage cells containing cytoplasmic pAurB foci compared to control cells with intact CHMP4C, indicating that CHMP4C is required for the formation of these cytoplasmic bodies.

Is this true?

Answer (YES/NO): YES